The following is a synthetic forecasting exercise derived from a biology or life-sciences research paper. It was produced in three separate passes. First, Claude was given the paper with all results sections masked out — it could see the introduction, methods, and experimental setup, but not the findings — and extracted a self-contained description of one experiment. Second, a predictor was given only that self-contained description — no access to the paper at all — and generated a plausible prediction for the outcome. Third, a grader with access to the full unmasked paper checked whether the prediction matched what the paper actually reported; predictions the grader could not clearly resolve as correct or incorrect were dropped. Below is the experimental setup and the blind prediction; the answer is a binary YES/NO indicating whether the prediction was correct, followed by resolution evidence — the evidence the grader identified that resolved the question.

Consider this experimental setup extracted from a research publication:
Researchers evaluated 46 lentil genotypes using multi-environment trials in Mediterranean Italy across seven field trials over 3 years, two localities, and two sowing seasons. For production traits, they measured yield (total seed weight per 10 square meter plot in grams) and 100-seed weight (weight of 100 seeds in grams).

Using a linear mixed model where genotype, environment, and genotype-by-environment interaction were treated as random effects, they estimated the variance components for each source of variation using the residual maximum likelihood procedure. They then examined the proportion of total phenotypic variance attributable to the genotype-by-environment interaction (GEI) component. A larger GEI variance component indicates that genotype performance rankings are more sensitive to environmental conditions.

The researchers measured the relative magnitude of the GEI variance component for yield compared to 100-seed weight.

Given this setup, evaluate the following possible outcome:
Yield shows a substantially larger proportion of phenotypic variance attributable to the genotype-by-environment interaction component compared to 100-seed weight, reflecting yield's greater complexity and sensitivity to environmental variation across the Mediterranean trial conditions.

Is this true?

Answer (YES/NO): YES